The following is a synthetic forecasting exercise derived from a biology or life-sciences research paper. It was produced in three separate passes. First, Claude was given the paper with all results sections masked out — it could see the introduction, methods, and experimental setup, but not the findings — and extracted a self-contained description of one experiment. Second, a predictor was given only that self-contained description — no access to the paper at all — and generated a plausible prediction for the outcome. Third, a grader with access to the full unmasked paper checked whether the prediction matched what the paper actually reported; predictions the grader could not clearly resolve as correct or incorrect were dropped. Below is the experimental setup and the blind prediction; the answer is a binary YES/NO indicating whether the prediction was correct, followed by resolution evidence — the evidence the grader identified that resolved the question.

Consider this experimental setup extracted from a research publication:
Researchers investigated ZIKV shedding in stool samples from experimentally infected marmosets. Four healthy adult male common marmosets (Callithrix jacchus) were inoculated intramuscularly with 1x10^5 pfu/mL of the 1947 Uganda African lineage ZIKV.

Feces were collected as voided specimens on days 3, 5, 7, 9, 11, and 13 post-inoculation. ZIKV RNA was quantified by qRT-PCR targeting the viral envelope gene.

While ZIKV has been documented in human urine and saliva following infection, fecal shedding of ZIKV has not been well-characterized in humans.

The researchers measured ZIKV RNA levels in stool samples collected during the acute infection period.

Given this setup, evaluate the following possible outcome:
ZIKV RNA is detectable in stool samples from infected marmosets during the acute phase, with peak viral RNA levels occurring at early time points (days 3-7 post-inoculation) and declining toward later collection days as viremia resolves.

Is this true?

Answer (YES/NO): NO